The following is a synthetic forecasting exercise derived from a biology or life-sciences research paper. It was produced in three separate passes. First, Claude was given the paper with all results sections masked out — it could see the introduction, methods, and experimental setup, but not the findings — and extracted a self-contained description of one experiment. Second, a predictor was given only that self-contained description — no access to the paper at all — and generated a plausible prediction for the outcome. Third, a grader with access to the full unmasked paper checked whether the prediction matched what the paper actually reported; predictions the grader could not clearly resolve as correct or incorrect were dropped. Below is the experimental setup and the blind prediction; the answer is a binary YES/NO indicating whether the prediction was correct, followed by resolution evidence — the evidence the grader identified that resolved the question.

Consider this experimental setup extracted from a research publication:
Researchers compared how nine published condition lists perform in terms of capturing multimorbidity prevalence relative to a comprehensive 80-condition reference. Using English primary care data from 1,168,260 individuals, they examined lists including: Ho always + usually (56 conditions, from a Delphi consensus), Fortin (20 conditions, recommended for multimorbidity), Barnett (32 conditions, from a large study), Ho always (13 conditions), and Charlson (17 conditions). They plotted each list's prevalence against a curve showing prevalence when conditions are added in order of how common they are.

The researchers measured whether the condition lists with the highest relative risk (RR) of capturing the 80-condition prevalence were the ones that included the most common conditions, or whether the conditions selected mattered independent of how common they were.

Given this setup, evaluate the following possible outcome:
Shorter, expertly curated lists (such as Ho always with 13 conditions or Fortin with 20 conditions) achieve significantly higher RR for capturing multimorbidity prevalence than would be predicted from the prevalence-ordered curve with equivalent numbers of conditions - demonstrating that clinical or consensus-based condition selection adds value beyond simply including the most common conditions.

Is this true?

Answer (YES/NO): NO